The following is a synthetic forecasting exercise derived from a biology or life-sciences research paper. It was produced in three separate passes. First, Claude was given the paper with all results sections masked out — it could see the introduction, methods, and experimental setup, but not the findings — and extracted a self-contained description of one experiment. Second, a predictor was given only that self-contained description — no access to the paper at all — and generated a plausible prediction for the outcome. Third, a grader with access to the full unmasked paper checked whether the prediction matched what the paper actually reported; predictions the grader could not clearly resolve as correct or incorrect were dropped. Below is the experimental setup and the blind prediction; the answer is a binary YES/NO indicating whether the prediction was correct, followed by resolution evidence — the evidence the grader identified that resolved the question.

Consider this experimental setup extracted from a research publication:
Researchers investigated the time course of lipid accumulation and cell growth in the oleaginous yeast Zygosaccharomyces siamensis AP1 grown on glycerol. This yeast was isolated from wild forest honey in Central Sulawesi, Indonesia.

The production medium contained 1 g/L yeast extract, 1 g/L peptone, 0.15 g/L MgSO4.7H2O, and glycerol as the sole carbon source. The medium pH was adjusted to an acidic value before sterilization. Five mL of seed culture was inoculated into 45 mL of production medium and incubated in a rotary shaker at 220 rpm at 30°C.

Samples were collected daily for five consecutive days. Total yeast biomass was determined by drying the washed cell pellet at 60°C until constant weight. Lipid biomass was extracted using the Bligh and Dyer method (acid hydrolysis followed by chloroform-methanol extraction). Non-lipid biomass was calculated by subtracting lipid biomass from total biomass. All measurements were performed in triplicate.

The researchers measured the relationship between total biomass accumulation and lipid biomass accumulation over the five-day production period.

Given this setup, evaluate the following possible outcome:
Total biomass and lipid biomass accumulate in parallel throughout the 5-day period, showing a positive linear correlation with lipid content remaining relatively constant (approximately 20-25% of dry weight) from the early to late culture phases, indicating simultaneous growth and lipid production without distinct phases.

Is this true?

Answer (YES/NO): NO